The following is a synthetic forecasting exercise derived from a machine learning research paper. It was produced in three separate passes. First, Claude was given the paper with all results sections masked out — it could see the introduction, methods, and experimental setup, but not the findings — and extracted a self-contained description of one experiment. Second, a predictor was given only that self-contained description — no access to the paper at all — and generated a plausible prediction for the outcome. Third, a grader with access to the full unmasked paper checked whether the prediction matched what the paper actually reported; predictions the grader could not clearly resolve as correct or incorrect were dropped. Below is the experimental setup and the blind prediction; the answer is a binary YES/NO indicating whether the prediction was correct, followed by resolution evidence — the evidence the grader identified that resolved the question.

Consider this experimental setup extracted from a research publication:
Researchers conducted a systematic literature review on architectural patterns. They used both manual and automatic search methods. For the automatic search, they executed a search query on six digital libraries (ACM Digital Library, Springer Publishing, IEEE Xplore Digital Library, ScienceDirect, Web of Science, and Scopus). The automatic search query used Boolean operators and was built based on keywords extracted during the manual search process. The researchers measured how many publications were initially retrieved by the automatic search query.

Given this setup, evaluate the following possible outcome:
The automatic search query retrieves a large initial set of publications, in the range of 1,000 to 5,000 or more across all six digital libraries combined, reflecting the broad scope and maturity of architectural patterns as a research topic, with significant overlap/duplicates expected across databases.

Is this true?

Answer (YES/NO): YES